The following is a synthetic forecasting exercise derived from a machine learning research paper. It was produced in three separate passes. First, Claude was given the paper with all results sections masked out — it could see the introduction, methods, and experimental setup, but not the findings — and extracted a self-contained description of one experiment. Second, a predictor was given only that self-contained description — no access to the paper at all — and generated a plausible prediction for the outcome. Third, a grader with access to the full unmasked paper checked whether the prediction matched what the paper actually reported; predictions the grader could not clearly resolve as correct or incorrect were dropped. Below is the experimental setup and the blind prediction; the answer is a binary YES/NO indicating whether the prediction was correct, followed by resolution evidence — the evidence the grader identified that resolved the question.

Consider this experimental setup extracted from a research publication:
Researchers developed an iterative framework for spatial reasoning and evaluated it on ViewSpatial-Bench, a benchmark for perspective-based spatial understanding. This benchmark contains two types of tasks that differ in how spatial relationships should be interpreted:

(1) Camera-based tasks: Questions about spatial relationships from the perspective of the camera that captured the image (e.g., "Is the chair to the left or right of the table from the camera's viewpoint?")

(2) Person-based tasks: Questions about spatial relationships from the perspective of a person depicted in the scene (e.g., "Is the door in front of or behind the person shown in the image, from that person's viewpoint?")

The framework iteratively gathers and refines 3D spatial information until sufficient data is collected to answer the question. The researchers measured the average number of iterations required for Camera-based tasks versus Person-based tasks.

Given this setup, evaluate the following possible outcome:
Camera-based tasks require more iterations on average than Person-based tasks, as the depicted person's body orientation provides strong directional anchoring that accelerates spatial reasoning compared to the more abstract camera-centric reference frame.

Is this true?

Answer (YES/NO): NO